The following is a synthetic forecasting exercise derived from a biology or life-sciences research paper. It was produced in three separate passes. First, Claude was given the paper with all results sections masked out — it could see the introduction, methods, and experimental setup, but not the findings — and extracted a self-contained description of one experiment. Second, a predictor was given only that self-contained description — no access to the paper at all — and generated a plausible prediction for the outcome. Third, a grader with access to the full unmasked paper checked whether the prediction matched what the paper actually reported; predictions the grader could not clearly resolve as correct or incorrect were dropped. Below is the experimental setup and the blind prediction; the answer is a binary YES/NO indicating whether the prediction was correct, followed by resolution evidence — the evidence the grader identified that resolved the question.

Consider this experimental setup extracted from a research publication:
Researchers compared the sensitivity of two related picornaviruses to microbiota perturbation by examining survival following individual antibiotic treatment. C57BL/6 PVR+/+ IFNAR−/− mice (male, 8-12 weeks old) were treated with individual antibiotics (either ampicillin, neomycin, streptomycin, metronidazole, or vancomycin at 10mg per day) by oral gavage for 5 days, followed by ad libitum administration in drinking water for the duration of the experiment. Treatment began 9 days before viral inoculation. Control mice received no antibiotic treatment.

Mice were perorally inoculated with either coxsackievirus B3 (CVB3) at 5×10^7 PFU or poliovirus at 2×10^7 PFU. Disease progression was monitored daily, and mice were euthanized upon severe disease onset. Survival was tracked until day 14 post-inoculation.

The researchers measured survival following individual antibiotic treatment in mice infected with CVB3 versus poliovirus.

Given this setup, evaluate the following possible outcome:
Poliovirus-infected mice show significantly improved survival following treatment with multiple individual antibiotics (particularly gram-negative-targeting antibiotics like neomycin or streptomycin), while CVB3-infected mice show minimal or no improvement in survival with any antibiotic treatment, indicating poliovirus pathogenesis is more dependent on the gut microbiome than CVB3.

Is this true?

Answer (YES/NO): NO